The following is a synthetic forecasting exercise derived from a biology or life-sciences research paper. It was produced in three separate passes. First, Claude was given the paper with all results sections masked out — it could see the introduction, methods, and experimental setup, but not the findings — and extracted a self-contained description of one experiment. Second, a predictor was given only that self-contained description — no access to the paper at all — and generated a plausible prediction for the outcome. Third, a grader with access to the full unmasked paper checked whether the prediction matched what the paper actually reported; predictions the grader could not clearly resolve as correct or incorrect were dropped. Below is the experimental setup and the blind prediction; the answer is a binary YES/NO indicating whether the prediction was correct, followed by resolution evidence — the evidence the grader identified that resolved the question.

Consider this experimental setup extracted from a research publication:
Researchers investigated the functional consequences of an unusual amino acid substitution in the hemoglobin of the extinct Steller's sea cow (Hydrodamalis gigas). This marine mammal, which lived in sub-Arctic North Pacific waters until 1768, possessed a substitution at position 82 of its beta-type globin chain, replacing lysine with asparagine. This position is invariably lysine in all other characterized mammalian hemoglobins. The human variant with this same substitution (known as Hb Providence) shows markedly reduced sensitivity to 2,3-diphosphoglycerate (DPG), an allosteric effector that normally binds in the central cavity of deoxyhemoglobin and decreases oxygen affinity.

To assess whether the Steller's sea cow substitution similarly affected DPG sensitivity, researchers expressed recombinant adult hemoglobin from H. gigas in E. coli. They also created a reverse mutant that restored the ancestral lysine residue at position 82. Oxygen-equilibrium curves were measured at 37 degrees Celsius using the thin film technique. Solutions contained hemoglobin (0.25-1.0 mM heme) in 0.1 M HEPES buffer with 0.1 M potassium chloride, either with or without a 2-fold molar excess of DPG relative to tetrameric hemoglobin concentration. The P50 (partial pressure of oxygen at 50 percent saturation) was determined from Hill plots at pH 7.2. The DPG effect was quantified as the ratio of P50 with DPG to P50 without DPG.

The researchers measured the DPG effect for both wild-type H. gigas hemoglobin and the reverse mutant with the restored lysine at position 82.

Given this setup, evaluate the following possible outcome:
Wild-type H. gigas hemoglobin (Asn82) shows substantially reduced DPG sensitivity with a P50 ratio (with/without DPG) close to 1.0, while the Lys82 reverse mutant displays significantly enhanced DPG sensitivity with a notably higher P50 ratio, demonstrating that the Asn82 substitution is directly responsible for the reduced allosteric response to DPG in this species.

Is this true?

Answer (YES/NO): YES